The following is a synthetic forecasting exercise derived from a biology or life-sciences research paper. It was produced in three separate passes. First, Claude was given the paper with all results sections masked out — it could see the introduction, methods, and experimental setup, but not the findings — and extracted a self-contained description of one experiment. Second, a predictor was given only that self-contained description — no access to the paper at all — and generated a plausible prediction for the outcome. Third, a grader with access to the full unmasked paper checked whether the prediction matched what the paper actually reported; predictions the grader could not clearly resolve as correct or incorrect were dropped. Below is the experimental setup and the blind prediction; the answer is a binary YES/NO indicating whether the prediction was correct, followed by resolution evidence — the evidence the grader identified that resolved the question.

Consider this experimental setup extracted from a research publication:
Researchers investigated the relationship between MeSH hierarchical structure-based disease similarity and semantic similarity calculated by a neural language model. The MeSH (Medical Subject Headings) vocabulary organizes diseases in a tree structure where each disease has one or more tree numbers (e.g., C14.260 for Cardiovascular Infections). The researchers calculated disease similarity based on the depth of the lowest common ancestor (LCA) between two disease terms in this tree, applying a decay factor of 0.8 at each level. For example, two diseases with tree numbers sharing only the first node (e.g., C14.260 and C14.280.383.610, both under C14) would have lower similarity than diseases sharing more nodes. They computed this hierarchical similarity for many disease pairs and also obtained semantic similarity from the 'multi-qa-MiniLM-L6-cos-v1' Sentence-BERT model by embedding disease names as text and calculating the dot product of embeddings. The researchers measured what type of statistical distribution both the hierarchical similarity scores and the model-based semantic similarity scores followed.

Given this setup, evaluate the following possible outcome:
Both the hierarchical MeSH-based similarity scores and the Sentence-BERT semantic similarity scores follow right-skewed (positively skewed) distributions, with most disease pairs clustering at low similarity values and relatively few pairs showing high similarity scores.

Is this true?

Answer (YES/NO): YES